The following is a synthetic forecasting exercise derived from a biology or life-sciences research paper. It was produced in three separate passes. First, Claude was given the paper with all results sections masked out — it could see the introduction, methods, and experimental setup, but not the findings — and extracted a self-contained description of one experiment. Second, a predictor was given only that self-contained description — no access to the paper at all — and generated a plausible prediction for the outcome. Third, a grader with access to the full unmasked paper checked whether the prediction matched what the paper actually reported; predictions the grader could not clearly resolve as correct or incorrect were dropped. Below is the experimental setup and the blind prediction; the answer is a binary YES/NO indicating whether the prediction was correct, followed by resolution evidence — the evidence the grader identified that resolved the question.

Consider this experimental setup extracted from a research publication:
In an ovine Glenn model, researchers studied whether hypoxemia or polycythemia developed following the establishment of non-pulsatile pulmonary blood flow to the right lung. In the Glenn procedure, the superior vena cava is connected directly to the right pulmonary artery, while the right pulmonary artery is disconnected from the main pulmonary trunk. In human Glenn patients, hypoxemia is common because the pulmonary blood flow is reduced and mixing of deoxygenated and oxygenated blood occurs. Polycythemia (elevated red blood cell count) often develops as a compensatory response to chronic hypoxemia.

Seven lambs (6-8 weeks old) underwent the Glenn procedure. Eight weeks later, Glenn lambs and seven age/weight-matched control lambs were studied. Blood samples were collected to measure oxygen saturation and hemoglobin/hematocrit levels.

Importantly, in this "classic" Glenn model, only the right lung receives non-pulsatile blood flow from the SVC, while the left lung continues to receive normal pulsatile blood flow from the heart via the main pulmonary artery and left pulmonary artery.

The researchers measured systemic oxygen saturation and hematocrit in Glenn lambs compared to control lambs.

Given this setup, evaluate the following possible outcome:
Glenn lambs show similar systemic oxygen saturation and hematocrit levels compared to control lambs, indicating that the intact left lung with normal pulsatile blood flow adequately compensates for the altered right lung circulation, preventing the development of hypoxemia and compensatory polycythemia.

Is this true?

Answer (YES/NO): YES